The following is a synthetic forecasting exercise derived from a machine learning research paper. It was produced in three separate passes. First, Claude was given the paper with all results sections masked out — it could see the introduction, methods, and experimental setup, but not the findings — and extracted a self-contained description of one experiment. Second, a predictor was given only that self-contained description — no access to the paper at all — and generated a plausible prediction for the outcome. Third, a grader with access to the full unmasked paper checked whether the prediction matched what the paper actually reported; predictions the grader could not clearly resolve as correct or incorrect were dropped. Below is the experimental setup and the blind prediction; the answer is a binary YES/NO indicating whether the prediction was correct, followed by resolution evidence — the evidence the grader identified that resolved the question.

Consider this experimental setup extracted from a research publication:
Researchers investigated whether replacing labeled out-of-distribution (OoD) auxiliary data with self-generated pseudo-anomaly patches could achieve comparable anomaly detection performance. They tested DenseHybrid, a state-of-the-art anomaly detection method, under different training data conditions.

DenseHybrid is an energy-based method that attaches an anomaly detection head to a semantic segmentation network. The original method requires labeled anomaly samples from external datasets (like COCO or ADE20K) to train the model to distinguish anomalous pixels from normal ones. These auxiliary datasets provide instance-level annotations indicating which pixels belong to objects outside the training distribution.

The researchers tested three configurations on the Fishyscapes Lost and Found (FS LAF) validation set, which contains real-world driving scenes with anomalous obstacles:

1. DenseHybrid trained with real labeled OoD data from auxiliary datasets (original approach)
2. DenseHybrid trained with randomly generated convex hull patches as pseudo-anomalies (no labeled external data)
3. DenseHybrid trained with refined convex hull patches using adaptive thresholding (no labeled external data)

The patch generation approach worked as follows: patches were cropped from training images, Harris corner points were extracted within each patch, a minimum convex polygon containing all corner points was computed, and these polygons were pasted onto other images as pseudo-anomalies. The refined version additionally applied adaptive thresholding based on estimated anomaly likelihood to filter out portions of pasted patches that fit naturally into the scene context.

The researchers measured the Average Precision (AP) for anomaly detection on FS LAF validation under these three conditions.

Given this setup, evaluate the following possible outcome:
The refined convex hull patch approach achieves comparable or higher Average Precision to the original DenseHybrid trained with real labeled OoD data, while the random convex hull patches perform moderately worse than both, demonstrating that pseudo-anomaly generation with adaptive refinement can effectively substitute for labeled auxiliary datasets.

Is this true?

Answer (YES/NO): NO